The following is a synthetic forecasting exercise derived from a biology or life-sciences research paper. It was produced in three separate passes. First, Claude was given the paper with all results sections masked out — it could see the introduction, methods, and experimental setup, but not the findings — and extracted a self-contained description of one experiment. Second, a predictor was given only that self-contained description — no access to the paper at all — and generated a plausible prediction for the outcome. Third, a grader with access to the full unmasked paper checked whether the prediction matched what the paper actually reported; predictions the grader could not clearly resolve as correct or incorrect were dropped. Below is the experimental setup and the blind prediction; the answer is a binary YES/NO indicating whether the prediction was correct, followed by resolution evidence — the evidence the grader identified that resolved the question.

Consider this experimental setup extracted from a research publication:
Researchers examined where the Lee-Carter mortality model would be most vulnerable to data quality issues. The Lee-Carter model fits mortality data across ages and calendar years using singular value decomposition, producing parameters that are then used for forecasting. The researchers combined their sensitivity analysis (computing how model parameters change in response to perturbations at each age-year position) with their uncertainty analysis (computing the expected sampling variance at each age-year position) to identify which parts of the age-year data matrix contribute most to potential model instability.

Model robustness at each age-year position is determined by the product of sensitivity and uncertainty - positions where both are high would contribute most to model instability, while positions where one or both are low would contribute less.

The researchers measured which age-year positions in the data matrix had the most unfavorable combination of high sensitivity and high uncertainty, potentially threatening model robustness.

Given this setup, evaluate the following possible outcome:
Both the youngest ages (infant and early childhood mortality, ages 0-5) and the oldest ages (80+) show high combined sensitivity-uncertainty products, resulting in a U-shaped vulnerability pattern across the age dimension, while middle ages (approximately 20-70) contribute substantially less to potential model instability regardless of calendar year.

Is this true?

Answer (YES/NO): NO